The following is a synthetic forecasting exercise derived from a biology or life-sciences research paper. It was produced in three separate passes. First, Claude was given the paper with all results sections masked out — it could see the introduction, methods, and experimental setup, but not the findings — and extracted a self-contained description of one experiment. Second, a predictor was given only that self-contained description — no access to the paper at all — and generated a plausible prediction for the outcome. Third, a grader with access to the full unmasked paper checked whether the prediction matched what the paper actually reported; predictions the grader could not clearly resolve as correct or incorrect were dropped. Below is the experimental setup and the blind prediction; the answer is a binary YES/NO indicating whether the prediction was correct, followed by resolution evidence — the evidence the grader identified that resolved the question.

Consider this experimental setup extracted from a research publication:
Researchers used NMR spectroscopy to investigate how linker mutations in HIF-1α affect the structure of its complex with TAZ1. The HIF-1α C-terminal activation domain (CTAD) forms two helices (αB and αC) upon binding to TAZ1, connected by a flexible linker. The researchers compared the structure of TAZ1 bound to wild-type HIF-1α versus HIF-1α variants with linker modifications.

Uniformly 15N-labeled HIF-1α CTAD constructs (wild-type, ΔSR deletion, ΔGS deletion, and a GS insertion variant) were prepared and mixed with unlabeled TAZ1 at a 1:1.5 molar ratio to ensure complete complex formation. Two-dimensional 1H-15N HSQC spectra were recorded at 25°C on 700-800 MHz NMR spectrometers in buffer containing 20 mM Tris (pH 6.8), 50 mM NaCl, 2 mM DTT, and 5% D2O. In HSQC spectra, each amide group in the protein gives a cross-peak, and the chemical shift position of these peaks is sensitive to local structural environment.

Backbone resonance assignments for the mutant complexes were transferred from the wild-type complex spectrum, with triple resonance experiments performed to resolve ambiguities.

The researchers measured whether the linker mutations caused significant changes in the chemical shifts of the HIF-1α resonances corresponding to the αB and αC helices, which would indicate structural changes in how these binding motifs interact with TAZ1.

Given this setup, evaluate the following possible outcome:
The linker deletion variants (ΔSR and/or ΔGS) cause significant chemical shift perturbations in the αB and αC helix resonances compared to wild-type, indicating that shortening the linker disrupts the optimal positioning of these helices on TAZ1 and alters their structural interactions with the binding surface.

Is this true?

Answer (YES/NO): NO